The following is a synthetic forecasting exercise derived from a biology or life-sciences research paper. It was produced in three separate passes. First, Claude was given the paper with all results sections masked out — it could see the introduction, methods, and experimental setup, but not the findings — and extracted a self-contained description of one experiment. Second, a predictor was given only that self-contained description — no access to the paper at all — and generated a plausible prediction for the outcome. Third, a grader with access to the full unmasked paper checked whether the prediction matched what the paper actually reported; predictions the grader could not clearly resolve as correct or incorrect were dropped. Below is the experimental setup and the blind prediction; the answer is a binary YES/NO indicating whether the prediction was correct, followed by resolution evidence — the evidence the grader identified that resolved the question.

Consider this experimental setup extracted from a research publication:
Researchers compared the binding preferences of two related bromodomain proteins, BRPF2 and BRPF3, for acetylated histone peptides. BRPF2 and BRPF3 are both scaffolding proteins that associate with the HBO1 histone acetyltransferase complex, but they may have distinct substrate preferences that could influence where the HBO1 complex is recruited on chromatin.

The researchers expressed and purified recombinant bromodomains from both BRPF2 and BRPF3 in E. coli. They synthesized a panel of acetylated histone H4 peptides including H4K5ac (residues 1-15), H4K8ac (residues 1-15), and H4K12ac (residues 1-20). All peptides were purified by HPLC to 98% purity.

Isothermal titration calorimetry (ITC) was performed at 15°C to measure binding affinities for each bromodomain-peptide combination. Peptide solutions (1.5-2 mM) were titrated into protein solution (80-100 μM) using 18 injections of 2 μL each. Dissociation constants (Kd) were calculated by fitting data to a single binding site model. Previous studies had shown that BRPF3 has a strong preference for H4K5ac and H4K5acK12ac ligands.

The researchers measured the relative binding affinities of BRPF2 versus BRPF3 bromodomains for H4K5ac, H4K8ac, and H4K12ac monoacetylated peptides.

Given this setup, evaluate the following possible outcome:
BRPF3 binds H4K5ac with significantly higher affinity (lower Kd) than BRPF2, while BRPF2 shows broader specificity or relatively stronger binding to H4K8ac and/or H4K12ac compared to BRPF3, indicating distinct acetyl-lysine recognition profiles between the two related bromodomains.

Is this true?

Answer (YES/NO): NO